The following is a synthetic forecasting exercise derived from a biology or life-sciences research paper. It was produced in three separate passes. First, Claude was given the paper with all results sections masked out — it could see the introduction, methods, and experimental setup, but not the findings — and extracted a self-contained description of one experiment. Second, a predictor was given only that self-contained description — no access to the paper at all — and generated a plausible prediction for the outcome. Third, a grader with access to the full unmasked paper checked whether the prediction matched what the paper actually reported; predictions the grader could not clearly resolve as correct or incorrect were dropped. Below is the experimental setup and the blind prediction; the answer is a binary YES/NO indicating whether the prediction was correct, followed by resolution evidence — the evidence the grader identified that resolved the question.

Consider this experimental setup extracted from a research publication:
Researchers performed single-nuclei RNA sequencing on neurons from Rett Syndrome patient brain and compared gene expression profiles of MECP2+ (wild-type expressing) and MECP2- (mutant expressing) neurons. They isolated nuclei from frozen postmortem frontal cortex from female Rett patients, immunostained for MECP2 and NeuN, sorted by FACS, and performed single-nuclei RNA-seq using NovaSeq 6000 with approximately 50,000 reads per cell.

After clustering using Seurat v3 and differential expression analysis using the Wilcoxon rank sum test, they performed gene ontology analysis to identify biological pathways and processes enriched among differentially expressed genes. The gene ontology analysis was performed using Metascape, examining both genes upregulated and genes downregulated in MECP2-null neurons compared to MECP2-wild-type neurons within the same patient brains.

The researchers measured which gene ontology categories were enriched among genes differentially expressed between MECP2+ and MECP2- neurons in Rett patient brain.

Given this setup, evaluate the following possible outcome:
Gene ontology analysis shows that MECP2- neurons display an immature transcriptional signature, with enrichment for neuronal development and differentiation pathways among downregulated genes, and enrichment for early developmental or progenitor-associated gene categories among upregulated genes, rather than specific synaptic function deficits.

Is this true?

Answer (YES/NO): NO